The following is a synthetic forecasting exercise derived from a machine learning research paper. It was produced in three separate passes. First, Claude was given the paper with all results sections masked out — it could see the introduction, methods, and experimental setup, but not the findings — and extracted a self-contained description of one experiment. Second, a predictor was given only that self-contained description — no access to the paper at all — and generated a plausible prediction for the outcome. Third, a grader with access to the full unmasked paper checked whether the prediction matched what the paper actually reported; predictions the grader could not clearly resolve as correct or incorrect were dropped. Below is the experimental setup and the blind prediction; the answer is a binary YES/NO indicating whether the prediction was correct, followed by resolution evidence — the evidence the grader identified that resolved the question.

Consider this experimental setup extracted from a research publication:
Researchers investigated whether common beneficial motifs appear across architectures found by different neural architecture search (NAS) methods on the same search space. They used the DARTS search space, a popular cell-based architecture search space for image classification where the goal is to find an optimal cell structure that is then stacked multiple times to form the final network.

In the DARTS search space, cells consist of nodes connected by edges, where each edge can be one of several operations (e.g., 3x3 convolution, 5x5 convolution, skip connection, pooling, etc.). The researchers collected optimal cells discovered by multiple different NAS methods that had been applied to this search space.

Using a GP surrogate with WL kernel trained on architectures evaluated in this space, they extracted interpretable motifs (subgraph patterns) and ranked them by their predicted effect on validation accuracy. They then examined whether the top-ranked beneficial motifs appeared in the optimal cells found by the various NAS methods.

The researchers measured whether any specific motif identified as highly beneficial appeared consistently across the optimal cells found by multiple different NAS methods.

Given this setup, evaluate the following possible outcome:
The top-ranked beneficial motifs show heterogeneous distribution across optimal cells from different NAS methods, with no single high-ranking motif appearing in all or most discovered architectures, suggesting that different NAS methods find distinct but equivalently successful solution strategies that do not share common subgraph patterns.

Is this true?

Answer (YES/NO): NO